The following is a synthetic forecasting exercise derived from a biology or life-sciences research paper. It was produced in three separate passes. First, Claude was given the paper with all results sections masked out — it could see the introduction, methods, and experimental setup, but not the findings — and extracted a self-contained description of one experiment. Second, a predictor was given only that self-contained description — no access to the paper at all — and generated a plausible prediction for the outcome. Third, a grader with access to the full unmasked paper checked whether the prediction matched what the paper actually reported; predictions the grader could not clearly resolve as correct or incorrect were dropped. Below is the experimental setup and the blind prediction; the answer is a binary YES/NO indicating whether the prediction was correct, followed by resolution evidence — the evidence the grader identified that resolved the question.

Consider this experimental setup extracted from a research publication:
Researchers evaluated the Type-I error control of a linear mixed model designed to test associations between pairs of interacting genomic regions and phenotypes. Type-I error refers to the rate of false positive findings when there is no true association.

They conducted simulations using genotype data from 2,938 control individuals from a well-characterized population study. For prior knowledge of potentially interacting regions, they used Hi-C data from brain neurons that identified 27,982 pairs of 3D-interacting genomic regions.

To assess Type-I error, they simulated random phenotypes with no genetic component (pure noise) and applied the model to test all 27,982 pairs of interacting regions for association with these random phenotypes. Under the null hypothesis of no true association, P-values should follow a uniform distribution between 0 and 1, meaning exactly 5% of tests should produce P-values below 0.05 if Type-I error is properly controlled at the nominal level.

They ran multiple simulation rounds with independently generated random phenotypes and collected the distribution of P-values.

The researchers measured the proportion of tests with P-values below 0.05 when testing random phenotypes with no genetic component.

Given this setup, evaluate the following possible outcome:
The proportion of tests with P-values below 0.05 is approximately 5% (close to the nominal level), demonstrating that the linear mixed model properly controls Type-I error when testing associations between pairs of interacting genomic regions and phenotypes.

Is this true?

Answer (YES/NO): NO